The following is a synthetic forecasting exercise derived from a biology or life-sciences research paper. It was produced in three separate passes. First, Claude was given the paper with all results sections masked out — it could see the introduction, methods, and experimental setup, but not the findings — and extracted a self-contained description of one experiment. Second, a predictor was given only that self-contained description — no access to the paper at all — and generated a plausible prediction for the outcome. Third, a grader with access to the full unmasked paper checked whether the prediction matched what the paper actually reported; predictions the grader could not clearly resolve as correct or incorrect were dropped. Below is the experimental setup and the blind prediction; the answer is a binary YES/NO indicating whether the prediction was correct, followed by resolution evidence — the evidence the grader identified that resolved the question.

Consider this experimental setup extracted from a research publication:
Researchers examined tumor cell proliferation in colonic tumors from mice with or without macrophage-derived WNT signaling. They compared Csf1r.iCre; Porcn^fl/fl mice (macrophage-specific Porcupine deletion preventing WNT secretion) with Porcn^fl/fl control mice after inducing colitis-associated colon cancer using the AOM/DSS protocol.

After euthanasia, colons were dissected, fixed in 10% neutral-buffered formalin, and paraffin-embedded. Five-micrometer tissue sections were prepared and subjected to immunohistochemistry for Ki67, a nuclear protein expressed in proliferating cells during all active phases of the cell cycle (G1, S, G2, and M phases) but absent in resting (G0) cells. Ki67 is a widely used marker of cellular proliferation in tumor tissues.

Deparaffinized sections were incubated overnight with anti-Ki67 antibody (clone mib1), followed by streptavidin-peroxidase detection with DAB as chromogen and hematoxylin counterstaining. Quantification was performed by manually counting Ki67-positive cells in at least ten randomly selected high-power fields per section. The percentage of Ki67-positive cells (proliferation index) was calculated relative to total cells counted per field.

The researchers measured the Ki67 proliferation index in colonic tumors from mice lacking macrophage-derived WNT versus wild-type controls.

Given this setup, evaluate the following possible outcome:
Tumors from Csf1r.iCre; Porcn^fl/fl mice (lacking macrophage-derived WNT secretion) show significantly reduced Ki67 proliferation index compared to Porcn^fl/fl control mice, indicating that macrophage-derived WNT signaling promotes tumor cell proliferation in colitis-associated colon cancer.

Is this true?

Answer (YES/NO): NO